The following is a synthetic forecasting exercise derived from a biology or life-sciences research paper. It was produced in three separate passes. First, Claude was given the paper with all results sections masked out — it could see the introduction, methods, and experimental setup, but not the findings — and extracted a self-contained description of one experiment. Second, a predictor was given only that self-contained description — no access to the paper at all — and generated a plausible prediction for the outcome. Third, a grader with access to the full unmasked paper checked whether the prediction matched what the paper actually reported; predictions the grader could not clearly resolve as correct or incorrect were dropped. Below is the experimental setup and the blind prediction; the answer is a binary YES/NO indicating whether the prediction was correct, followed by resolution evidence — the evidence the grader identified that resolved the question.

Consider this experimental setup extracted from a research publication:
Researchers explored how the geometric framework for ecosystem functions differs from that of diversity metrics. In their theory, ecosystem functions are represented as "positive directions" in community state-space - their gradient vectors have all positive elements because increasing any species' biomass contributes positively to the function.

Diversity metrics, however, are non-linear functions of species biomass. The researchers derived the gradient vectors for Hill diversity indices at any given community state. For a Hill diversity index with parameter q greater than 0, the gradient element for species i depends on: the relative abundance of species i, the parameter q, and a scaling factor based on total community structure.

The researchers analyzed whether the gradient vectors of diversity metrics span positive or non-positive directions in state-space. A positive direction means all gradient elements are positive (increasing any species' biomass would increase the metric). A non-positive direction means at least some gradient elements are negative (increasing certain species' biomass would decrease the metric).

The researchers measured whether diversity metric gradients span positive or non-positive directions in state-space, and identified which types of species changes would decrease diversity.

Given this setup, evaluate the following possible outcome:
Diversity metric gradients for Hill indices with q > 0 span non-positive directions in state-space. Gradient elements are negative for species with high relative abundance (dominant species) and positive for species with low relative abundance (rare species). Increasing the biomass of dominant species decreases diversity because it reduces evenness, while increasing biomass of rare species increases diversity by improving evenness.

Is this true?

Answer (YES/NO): YES